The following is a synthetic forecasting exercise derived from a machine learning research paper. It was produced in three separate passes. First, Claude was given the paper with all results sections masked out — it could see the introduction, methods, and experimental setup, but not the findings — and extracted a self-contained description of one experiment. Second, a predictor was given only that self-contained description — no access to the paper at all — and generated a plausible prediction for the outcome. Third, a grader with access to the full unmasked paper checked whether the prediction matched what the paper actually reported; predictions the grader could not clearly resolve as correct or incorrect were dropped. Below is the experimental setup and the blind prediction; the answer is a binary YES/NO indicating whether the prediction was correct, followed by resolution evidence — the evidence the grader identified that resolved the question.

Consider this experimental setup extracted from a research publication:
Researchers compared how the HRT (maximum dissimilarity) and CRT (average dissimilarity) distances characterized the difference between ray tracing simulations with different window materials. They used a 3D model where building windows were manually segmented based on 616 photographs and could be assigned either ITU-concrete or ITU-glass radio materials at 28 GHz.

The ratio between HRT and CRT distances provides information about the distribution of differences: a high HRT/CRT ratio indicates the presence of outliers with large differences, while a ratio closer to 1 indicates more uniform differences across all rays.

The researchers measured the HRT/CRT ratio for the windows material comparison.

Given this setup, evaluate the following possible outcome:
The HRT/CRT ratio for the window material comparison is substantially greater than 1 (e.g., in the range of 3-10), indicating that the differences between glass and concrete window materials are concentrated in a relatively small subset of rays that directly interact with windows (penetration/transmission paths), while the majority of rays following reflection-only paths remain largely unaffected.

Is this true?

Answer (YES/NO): YES